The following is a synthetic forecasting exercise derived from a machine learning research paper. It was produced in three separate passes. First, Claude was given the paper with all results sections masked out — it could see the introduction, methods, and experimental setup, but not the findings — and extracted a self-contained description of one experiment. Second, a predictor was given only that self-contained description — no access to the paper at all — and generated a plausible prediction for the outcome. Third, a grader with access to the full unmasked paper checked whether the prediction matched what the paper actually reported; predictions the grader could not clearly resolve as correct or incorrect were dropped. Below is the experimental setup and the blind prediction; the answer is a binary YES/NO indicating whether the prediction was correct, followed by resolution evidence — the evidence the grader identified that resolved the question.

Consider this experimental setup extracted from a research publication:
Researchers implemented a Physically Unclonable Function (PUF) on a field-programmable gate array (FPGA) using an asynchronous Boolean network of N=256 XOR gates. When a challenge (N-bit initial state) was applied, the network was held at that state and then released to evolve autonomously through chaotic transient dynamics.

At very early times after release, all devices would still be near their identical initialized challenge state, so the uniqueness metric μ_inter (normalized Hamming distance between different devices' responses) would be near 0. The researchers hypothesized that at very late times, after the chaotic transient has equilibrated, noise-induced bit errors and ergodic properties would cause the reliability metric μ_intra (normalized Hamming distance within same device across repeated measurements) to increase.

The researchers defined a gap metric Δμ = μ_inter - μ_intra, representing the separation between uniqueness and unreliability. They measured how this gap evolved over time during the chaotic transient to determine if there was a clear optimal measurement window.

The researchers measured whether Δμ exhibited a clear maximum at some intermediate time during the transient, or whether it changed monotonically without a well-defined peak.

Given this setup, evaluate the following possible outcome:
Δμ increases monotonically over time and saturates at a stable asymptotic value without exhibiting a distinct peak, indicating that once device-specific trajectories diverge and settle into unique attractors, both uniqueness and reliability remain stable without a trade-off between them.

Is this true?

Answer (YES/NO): NO